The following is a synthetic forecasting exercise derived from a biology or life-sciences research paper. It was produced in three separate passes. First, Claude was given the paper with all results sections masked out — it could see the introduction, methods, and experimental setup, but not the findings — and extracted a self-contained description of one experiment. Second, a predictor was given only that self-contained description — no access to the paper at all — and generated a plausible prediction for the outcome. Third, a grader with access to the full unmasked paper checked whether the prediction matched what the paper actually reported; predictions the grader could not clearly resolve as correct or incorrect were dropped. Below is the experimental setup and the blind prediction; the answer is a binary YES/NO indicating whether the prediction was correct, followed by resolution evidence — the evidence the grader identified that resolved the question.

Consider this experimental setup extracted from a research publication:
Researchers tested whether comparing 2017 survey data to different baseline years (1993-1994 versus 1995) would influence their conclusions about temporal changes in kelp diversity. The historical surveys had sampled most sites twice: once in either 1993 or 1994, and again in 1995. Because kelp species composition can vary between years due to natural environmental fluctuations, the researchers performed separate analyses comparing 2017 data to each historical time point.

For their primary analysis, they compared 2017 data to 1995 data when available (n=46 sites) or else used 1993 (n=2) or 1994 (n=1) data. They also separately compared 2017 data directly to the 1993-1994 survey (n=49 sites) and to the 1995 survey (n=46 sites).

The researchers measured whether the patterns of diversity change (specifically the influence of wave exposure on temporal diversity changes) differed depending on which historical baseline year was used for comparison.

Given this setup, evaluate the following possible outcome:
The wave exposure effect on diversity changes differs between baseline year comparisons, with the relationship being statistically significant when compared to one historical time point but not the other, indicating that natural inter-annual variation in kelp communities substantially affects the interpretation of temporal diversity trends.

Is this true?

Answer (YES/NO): NO